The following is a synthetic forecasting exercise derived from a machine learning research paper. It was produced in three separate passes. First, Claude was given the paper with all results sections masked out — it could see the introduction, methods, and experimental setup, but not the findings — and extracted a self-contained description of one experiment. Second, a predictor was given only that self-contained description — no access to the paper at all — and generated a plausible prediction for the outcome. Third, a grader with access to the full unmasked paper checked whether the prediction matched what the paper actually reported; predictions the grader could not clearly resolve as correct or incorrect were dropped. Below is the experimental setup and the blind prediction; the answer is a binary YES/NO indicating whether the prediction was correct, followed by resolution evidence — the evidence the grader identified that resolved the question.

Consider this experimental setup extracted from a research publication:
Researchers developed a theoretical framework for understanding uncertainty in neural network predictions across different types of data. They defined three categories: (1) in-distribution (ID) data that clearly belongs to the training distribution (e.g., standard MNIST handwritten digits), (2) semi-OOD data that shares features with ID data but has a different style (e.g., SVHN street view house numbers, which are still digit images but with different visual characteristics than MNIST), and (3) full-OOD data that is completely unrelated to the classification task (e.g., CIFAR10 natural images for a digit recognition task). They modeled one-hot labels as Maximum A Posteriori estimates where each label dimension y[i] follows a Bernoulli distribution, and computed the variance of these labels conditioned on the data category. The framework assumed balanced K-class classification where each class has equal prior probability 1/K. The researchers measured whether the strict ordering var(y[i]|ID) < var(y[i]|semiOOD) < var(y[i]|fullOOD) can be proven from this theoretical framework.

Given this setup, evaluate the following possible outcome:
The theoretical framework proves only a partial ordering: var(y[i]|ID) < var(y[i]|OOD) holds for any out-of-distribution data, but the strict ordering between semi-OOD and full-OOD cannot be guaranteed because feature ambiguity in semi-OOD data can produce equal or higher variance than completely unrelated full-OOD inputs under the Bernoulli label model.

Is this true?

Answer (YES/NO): NO